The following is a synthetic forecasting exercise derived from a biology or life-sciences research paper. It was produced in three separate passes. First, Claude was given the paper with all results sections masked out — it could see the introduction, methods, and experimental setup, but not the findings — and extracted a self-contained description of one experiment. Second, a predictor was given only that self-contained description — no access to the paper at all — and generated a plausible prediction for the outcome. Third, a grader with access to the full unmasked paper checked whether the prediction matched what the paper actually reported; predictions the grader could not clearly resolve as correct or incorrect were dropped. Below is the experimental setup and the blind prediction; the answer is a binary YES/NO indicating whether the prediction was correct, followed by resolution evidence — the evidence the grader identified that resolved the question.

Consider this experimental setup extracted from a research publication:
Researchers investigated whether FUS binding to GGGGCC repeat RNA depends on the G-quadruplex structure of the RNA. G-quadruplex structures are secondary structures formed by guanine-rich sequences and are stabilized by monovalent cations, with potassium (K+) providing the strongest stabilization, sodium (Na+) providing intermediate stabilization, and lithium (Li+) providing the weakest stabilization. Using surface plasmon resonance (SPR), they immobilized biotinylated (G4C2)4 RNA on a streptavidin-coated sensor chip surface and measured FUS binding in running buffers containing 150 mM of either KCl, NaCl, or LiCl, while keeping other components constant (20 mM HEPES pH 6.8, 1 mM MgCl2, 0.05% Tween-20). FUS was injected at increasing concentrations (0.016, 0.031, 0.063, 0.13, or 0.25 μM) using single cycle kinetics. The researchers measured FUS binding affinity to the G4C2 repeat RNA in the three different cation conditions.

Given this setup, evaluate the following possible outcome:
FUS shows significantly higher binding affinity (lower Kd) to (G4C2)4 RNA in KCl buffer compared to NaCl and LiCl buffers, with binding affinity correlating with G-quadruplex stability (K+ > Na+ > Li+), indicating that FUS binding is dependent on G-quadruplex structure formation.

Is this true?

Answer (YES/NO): YES